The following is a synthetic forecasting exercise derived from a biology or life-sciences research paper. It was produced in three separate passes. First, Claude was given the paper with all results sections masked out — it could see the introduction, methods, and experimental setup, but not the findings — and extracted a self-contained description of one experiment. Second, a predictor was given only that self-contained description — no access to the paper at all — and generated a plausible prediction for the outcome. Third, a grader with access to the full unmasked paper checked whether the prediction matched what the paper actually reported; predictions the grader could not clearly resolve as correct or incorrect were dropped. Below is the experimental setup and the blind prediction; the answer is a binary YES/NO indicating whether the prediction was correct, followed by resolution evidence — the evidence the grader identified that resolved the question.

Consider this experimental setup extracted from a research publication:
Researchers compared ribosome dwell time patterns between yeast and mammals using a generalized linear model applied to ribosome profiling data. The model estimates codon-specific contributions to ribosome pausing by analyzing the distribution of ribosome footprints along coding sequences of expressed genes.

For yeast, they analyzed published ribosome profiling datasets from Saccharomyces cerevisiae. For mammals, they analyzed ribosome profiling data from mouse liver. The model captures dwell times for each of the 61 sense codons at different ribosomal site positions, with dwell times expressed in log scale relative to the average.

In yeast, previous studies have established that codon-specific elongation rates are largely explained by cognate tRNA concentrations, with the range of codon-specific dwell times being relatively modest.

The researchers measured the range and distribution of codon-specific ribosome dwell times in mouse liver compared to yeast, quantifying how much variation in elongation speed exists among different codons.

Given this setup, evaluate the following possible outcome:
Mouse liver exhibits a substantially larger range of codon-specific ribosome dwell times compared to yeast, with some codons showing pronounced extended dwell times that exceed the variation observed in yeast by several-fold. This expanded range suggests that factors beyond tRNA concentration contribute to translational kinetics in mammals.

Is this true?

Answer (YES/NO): YES